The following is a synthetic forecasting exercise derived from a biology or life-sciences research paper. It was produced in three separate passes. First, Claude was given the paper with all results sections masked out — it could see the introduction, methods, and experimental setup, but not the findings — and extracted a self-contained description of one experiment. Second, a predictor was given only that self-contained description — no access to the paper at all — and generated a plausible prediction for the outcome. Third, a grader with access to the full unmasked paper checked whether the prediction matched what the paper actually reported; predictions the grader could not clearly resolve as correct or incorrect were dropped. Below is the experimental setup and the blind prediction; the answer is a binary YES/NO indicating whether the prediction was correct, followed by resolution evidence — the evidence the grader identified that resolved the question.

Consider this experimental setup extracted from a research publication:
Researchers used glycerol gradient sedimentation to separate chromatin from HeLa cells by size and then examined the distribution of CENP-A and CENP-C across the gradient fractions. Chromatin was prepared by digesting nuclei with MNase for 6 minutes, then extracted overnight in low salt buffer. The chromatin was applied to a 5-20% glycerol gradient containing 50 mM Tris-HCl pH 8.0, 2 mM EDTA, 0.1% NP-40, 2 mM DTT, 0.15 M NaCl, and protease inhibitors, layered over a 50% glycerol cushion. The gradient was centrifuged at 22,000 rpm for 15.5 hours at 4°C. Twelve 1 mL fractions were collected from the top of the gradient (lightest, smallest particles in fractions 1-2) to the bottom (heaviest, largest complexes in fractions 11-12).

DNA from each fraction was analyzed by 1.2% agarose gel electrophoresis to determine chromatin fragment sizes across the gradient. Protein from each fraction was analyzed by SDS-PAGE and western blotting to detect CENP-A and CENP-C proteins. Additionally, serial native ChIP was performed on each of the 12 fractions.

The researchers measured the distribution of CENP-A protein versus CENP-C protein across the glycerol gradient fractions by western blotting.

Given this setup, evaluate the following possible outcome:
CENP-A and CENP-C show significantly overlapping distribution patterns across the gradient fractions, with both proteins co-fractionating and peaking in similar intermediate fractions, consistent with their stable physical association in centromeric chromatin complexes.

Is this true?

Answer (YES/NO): NO